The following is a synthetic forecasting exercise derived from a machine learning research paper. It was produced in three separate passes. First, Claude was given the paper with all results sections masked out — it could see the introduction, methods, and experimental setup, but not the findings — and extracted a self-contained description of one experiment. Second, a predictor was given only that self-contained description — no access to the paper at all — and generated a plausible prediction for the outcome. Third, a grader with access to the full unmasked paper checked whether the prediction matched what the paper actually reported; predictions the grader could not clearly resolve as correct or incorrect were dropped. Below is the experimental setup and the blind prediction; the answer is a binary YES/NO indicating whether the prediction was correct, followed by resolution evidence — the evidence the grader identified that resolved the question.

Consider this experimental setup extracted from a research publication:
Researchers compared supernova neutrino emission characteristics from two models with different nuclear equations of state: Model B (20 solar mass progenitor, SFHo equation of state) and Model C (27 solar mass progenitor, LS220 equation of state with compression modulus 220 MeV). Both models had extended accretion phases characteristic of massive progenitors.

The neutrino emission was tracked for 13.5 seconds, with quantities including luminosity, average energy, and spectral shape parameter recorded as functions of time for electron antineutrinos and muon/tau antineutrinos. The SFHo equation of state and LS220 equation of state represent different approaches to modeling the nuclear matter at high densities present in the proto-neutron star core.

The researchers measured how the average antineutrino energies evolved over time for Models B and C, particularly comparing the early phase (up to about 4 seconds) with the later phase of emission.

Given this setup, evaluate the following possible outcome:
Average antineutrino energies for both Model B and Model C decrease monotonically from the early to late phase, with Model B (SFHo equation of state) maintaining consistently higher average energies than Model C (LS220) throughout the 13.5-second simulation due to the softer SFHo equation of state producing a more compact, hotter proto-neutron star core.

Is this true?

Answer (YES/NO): NO